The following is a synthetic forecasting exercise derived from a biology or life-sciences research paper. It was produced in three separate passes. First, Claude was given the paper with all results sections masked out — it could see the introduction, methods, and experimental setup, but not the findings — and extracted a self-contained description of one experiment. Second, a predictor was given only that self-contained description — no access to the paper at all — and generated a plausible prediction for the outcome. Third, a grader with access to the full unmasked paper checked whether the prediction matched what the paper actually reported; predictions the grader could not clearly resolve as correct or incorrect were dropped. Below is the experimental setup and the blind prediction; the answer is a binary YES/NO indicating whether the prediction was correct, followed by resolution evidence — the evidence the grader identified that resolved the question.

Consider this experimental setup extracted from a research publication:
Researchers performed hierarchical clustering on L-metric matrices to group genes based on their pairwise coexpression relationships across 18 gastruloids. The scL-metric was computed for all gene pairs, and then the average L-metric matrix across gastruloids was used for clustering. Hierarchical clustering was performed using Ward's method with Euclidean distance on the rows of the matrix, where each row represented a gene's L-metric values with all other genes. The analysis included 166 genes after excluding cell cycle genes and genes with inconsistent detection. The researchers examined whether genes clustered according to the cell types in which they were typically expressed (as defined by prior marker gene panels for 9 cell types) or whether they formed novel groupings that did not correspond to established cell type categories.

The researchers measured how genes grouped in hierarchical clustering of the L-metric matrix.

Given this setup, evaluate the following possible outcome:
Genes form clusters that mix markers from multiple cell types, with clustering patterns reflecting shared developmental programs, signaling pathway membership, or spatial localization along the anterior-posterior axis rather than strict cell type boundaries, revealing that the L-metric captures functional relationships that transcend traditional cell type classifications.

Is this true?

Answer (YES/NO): NO